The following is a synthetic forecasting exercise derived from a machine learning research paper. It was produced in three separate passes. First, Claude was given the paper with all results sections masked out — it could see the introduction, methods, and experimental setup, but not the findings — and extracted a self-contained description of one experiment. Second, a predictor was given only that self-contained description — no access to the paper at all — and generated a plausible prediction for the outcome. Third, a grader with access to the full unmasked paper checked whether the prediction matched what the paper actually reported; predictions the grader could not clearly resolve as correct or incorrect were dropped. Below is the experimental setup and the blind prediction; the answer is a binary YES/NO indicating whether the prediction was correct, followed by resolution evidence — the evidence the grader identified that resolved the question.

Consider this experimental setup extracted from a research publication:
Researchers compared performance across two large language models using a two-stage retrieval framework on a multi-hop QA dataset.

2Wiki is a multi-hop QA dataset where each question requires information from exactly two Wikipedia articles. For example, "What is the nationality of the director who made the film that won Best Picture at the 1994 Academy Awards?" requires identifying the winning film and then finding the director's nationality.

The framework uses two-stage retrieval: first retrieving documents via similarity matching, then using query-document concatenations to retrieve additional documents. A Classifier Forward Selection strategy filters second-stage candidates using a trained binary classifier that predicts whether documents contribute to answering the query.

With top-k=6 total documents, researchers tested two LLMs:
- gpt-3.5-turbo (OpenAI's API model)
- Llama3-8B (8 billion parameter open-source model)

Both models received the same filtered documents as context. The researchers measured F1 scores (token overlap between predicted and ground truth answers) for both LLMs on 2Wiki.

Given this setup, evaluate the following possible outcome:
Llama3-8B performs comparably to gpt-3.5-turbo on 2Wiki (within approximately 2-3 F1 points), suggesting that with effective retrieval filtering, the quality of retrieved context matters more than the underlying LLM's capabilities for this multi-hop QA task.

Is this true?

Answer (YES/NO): NO